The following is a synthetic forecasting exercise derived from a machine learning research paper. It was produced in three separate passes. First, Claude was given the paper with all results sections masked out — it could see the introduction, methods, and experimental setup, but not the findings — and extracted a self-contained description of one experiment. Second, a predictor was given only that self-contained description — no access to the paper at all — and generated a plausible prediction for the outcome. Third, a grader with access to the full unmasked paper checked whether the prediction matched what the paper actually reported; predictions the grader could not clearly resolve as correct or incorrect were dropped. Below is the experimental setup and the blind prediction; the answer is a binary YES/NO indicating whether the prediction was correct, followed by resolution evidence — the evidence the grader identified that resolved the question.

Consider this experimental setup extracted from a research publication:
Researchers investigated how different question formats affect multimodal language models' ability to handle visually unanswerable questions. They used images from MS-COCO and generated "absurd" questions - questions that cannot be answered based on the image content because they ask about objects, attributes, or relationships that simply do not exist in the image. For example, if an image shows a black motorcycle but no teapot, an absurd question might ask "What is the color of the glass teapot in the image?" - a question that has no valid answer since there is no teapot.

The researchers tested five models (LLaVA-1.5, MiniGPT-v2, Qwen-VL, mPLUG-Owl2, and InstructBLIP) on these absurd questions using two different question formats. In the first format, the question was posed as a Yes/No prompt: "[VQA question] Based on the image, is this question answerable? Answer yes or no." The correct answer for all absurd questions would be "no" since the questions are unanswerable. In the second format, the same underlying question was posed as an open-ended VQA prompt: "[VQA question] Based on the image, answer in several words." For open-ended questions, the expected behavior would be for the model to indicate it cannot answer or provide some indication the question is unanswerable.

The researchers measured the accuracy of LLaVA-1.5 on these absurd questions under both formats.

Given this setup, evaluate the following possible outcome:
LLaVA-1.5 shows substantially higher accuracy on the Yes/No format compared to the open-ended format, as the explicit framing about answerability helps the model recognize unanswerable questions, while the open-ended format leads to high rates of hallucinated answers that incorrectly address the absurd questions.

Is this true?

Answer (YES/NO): YES